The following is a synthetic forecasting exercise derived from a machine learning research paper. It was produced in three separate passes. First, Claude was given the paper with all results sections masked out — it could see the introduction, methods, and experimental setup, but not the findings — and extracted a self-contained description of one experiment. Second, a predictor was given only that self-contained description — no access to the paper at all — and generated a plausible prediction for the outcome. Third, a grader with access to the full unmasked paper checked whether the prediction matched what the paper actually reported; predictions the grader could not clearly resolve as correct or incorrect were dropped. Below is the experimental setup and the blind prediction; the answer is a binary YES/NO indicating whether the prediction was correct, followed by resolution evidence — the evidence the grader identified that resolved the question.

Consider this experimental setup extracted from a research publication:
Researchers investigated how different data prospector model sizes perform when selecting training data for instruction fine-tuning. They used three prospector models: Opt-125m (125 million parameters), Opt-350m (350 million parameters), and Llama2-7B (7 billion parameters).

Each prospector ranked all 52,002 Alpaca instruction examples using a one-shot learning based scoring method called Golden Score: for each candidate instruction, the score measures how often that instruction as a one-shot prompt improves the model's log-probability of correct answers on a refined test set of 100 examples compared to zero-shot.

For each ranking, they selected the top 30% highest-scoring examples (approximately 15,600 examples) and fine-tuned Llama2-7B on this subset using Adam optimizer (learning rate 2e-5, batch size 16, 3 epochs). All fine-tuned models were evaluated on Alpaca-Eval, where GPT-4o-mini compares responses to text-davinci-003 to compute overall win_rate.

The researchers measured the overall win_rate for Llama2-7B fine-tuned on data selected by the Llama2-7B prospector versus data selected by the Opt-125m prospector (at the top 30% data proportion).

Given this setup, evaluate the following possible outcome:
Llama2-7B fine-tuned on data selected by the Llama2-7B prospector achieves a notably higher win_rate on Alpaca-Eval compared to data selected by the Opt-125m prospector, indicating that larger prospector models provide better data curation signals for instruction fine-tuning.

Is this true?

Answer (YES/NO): NO